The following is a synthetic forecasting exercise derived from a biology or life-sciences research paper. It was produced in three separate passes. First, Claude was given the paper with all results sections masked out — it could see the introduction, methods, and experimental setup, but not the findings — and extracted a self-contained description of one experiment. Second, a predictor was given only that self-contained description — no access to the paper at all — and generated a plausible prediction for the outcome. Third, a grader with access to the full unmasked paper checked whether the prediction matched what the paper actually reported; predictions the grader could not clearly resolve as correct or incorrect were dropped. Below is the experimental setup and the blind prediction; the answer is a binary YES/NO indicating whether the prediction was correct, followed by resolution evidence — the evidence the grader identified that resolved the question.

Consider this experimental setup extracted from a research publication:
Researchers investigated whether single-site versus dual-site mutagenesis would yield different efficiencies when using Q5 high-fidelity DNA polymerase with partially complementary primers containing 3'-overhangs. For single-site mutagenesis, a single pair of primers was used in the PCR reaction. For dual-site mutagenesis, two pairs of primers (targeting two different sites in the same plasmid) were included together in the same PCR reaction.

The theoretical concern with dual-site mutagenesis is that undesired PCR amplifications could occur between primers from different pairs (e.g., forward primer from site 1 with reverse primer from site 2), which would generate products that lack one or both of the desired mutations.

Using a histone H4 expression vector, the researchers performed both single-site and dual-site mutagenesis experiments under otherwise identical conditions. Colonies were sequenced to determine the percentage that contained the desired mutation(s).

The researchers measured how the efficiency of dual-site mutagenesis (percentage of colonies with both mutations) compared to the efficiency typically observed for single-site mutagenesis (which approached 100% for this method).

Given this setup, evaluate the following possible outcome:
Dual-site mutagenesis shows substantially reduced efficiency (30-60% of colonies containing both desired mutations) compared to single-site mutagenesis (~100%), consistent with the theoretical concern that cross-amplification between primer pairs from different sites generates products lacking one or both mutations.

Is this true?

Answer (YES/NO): YES